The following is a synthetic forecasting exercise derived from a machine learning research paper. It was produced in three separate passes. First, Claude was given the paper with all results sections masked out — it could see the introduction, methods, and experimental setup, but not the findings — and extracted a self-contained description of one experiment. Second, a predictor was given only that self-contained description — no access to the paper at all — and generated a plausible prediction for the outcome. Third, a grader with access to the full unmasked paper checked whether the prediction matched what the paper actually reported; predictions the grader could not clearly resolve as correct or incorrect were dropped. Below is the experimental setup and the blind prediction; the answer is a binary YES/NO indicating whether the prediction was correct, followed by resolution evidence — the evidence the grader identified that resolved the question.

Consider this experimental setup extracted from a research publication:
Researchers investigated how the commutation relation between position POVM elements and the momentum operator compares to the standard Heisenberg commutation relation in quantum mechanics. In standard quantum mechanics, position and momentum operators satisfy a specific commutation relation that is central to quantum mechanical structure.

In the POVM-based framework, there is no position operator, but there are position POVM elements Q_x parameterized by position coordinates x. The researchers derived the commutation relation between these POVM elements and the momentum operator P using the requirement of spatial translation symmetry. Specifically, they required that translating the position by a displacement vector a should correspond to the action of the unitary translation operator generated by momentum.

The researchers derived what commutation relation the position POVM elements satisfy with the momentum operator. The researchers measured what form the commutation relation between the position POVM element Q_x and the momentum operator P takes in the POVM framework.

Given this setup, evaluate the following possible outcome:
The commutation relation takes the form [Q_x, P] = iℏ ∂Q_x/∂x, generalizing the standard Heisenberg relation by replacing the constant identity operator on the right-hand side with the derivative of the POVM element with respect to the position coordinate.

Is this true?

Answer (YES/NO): NO